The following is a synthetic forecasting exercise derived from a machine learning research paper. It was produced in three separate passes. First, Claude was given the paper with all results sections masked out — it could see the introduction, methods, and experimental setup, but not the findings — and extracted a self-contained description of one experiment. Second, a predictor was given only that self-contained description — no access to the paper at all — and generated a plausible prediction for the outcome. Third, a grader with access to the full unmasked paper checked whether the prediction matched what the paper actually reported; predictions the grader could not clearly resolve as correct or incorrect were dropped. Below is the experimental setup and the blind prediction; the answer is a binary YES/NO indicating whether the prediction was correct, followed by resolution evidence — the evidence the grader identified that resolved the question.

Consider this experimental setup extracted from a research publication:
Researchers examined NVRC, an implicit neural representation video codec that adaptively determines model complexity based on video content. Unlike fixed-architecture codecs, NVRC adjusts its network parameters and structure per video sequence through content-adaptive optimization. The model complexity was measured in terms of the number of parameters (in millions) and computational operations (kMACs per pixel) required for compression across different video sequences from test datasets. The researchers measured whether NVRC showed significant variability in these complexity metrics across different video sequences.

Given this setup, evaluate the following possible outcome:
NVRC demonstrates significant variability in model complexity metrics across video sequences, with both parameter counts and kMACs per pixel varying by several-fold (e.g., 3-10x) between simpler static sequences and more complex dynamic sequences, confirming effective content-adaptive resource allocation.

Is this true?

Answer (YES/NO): YES